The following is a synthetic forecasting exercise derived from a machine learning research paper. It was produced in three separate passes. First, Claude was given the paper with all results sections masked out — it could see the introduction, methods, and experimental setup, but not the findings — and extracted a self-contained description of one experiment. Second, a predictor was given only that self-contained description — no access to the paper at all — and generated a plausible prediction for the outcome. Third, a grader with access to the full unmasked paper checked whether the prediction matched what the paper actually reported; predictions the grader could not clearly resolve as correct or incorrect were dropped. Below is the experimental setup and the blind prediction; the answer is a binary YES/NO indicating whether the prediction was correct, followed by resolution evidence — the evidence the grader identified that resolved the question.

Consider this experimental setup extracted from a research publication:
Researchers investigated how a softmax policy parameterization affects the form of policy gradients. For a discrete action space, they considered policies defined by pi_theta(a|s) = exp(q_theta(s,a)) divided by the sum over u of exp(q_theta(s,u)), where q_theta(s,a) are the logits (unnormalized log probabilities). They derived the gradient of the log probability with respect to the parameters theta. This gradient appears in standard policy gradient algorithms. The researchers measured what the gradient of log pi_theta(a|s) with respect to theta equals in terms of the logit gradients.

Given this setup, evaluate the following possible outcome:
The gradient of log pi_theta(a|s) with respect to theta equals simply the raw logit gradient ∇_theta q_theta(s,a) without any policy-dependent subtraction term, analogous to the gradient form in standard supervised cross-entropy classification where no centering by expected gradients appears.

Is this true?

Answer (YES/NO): NO